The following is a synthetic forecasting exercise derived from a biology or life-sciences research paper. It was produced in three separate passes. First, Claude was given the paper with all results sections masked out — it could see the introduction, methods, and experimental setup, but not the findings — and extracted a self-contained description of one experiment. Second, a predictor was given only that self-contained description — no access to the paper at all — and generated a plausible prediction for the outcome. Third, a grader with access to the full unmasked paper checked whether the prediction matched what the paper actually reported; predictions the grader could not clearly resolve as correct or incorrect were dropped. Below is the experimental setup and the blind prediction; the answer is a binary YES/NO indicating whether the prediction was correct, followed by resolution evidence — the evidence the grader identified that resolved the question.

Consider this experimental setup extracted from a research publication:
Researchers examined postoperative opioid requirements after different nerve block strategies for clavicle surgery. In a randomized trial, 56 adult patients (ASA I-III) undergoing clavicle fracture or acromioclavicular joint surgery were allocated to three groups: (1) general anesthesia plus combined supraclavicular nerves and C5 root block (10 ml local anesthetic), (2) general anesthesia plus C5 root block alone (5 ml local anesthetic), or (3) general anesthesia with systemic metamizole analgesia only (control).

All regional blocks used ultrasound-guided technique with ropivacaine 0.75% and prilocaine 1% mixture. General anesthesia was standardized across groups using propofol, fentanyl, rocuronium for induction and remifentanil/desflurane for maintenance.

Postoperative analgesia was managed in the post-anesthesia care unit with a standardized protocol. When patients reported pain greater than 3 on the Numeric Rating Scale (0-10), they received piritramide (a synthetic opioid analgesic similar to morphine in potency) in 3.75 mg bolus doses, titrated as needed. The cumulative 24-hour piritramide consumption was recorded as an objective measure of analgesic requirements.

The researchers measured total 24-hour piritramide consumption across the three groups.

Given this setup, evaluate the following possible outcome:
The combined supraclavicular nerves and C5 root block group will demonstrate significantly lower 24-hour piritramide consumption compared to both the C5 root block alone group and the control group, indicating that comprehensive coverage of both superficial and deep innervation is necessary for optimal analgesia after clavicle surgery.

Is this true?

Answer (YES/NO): YES